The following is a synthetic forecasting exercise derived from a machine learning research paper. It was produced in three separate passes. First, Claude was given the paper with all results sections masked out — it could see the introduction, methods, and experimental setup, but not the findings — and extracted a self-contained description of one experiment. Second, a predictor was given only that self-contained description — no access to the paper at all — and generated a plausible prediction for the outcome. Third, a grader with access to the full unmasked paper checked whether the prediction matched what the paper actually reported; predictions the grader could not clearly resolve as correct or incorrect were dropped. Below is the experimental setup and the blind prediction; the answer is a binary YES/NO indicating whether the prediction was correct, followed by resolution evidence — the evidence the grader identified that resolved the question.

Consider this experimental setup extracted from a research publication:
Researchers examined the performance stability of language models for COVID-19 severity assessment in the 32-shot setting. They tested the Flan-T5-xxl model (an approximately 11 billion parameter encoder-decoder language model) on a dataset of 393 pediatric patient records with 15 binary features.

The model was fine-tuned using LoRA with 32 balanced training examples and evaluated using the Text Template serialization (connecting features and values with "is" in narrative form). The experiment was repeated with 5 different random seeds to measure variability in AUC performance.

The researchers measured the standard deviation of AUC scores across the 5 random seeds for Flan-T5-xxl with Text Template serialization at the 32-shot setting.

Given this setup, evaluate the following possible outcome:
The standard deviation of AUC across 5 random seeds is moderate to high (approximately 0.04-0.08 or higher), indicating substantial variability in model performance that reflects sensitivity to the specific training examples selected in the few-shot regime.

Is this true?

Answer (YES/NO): YES